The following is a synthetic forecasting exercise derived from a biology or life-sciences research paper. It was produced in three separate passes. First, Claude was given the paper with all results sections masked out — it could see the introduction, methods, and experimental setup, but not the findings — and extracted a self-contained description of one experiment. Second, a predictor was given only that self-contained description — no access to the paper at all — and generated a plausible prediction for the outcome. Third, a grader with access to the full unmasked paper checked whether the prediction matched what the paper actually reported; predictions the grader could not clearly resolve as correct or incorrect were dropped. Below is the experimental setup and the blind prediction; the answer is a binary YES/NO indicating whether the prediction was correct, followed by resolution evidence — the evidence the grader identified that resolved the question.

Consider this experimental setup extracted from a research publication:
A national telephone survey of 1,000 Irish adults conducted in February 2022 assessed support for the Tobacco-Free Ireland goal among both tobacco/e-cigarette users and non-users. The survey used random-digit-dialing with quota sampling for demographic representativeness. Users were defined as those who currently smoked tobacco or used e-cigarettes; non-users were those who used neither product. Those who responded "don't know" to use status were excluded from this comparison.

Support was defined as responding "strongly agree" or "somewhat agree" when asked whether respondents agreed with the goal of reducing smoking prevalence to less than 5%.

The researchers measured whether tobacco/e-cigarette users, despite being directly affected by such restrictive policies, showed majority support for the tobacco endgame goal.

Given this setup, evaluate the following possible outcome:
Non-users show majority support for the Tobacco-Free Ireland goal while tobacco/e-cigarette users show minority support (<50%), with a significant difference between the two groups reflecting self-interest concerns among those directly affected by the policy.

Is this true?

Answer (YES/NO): NO